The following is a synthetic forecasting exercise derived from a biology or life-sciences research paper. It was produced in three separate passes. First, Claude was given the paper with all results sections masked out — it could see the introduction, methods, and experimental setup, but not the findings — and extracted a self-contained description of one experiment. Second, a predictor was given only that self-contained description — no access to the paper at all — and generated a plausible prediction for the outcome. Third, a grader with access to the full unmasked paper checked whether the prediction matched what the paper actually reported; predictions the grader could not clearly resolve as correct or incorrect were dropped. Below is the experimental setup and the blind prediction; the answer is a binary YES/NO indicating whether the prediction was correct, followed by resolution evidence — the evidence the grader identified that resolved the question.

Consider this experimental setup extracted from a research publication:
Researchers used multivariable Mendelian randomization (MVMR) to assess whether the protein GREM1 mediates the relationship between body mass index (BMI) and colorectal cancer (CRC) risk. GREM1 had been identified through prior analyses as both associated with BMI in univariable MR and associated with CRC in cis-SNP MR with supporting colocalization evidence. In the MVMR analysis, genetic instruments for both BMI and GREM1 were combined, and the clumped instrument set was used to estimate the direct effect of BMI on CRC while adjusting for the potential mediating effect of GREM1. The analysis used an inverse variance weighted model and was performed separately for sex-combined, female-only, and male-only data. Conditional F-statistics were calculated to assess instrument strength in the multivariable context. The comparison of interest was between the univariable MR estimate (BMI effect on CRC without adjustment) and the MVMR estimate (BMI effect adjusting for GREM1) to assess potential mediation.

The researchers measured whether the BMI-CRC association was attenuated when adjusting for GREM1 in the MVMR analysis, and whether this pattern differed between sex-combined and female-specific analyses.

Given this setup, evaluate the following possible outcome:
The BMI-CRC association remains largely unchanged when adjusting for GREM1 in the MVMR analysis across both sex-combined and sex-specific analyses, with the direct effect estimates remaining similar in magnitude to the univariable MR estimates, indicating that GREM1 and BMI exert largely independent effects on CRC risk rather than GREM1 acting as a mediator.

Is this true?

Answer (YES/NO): NO